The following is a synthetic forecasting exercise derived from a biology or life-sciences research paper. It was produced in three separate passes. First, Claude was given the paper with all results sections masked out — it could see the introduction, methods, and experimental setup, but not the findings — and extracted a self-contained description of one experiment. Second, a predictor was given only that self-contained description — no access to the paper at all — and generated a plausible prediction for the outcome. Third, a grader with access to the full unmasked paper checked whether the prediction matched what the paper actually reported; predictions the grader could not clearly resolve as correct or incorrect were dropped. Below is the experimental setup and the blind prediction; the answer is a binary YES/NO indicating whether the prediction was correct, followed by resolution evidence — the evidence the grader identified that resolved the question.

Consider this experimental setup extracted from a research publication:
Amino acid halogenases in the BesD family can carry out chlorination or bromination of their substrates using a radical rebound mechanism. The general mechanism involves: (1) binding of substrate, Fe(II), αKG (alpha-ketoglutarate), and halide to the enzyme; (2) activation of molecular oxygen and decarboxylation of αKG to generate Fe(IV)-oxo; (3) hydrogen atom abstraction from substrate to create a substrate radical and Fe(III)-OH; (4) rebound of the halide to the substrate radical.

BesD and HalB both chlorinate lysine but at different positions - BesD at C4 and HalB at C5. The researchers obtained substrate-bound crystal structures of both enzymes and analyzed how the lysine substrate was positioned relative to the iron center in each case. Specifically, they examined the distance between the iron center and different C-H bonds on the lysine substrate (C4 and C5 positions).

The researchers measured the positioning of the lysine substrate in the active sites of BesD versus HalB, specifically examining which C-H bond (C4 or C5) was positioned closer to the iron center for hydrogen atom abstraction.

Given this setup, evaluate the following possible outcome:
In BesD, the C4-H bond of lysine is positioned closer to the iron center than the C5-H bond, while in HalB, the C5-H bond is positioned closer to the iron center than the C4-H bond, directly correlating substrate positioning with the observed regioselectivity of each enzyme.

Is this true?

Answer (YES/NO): YES